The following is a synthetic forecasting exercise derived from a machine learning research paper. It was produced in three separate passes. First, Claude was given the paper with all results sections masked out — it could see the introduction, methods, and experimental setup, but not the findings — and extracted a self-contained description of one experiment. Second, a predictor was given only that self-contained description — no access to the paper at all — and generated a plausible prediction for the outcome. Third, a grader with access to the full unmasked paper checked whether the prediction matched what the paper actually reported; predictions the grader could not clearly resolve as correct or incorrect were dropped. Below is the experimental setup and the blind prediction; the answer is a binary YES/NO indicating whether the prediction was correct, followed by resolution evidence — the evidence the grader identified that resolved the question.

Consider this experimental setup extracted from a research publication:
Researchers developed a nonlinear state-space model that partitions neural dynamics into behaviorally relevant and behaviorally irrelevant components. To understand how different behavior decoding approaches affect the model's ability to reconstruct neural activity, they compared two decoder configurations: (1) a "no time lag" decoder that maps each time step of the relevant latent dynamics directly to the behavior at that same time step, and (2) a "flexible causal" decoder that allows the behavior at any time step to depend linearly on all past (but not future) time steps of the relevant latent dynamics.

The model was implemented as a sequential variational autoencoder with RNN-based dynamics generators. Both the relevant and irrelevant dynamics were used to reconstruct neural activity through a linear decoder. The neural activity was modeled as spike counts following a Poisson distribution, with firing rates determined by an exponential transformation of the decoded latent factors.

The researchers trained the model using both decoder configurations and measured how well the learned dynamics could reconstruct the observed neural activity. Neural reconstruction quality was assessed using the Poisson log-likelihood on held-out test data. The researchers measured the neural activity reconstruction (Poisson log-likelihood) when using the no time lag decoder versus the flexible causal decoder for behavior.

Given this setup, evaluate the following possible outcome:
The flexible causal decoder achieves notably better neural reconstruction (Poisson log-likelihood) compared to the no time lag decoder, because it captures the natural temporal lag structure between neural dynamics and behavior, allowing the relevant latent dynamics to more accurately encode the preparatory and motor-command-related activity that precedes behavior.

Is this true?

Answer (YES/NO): YES